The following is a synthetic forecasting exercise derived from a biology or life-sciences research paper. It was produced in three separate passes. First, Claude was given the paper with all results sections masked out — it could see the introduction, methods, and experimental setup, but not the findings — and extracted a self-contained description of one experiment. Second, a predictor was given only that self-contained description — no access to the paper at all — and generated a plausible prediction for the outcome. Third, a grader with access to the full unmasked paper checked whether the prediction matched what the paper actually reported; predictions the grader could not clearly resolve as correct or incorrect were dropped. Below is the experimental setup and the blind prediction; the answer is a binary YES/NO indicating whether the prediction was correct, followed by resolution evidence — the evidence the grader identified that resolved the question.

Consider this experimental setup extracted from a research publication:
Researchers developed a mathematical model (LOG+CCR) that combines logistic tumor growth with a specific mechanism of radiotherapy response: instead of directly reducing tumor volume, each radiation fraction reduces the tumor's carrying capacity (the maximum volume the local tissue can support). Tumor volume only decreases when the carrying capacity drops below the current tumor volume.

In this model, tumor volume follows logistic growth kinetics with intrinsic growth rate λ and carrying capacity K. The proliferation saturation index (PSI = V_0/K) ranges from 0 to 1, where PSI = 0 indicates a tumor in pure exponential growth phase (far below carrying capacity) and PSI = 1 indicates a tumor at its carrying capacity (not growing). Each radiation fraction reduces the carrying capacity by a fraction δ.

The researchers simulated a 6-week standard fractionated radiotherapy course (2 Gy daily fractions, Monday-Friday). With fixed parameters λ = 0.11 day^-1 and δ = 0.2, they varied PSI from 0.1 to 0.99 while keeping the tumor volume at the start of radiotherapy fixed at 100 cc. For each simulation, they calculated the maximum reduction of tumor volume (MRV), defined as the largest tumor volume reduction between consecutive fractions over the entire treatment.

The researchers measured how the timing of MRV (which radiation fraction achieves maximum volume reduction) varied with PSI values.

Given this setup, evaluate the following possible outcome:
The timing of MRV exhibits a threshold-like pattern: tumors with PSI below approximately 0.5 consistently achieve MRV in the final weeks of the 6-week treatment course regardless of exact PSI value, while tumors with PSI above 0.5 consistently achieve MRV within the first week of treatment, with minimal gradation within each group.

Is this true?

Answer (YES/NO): NO